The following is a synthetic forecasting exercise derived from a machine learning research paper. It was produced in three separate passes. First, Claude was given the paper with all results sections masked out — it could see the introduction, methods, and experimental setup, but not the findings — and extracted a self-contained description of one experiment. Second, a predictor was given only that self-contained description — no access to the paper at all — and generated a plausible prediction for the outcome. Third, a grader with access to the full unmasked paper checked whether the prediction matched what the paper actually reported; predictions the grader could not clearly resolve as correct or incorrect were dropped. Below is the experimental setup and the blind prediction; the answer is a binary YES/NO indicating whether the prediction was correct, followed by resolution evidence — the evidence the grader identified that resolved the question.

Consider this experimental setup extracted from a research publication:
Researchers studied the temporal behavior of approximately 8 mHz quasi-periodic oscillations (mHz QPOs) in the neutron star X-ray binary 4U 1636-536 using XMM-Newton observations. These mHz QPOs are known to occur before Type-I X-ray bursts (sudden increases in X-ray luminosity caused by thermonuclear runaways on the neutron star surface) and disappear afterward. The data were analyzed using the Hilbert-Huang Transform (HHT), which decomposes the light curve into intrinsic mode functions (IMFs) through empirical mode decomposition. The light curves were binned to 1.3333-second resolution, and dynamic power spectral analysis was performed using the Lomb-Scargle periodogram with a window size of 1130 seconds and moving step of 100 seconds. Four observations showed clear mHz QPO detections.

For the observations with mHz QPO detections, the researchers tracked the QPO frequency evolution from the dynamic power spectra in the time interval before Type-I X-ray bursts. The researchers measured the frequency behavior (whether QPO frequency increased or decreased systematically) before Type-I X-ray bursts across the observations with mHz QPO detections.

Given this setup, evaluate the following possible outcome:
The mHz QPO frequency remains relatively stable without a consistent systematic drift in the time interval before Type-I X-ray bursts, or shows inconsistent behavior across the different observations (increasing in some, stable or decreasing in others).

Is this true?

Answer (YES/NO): NO